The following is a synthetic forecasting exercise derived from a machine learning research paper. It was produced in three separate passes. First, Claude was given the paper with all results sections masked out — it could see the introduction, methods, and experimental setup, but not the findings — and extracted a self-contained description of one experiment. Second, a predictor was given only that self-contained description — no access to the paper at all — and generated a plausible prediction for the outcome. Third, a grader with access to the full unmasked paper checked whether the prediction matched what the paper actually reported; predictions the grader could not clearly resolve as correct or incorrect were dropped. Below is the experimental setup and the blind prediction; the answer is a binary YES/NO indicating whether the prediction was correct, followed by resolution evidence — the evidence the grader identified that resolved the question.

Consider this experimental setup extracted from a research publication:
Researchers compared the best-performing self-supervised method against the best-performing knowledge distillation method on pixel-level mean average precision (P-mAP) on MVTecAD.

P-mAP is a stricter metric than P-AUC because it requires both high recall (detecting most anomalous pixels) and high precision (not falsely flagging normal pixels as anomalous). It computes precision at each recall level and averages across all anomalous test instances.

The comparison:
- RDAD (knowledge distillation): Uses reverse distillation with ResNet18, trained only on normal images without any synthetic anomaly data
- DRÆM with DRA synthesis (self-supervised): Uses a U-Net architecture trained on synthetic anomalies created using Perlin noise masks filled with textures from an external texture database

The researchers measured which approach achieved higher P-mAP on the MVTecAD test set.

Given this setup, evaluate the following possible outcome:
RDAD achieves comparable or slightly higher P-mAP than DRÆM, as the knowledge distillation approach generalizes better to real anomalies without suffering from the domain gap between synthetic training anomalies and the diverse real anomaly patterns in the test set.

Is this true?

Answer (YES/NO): NO